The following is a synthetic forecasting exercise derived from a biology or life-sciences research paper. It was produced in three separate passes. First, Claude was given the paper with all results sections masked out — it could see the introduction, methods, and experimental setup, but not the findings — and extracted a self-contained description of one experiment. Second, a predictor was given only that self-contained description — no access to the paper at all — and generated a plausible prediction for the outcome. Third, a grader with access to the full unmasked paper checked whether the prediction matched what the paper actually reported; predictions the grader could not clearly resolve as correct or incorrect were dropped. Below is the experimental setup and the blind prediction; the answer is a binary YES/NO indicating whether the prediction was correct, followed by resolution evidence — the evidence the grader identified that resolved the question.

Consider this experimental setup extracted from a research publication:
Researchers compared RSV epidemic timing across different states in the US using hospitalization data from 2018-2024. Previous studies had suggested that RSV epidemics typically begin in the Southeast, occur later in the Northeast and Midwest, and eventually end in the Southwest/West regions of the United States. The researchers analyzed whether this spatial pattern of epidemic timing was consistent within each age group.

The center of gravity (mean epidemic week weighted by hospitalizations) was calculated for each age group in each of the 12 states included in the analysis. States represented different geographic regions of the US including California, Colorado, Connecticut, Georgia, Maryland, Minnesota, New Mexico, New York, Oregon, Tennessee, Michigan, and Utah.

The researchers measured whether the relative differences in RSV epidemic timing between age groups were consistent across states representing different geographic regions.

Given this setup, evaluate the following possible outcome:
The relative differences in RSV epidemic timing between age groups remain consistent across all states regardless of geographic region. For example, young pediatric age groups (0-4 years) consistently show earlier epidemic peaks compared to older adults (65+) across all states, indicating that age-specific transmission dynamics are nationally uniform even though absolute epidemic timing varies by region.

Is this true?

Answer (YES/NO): YES